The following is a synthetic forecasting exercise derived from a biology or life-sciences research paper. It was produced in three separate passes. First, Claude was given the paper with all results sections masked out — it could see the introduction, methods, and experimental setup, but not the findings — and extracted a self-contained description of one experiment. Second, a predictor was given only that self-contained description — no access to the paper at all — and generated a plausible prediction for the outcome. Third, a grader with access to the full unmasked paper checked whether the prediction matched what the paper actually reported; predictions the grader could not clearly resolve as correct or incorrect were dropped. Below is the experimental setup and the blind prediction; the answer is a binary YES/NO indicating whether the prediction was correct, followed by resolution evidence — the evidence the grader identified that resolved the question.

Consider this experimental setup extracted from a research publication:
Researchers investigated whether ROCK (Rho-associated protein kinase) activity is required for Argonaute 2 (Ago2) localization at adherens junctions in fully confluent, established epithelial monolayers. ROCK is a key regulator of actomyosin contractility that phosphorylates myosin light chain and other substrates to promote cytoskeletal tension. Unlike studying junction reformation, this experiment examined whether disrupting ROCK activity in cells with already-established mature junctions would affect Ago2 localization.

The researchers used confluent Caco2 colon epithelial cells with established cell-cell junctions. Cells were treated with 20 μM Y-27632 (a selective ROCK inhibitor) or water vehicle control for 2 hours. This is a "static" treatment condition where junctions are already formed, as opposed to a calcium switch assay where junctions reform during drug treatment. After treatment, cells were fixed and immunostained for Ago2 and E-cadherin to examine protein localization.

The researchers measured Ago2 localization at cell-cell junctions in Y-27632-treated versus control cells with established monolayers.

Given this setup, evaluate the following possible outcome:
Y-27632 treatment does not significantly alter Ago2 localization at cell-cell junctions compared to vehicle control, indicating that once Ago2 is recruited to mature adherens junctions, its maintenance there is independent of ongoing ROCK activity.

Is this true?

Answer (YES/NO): NO